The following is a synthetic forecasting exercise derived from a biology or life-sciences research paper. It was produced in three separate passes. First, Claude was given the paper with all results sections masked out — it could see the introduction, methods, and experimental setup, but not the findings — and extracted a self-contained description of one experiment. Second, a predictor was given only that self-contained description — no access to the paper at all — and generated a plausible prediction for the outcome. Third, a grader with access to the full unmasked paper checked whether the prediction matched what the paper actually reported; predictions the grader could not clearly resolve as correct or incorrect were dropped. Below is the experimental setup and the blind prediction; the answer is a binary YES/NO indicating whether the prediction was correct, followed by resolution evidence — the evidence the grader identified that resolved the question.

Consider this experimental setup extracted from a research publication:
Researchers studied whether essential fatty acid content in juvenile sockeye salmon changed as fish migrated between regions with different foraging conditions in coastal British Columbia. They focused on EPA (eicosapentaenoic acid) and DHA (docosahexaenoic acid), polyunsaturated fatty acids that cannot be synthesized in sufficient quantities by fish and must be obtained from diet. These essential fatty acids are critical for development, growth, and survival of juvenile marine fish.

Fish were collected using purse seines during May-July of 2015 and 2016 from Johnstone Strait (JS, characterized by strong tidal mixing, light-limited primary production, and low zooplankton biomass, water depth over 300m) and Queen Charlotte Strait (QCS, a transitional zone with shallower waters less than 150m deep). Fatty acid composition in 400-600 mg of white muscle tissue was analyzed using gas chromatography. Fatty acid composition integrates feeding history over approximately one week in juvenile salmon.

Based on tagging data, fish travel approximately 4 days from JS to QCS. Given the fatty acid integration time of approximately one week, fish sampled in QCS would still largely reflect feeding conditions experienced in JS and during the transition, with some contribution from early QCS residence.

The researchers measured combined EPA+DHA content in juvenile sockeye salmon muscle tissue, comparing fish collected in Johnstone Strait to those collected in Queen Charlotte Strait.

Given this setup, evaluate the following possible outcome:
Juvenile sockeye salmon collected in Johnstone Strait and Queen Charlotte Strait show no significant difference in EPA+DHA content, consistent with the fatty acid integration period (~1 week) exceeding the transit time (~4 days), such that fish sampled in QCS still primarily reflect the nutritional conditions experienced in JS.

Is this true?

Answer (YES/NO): NO